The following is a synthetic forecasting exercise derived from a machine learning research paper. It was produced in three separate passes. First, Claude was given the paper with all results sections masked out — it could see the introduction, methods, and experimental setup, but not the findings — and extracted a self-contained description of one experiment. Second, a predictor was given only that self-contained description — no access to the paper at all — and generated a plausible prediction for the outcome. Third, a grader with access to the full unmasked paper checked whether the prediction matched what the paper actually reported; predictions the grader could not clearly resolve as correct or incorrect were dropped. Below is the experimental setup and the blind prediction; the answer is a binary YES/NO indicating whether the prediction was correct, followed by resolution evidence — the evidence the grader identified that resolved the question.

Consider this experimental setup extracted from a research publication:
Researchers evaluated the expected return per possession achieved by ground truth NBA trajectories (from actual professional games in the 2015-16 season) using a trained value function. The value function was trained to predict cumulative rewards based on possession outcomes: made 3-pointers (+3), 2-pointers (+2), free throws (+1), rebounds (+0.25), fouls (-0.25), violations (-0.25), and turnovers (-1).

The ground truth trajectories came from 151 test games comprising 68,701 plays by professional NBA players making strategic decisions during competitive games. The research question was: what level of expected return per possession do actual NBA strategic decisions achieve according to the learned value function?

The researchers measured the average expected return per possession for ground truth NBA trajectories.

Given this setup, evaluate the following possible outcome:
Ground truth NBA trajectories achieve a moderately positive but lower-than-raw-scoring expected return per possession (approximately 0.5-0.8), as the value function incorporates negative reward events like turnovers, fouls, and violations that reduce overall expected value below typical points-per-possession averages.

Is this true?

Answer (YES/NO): NO